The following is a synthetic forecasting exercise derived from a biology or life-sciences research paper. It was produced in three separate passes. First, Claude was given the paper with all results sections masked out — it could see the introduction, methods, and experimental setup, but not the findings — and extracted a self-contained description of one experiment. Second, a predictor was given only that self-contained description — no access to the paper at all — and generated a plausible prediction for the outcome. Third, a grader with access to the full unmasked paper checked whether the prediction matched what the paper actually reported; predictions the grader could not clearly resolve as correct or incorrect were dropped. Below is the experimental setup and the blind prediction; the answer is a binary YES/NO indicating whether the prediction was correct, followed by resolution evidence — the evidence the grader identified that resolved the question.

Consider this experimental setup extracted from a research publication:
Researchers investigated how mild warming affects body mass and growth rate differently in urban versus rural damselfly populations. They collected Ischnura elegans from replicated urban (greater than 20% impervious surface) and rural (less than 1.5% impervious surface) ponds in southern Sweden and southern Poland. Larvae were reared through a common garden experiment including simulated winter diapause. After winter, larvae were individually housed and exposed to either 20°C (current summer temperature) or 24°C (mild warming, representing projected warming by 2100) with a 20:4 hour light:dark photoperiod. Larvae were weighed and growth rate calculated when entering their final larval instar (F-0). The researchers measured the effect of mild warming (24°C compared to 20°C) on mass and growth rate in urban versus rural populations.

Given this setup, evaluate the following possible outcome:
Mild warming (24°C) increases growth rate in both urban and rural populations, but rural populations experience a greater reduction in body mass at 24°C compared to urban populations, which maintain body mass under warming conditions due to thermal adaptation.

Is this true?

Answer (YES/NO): NO